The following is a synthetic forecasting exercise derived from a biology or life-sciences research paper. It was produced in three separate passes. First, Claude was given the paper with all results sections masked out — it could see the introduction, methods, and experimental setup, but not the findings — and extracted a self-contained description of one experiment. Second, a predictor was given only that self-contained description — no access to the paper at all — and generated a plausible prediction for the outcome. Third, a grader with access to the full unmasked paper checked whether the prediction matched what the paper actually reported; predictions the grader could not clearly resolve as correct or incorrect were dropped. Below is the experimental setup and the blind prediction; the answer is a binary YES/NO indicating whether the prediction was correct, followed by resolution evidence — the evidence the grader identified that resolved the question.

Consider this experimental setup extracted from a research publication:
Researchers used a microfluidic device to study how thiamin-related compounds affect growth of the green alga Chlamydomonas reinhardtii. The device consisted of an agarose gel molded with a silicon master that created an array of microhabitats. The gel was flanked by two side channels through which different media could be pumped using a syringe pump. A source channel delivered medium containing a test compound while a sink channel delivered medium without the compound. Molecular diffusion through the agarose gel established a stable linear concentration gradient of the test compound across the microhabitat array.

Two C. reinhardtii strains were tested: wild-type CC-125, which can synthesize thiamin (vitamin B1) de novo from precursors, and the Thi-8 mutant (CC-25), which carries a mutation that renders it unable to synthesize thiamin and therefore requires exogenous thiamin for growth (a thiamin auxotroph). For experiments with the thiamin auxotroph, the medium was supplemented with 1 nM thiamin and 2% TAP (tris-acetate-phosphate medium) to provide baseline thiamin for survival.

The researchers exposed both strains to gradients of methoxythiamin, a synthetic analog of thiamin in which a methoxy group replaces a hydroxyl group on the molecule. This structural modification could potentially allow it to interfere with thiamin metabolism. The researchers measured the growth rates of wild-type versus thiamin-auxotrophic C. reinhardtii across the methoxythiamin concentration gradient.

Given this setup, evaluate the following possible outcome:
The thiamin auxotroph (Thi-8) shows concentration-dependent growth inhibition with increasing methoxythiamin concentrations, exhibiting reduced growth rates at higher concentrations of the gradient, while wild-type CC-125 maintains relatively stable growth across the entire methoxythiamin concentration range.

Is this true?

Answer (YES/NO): NO